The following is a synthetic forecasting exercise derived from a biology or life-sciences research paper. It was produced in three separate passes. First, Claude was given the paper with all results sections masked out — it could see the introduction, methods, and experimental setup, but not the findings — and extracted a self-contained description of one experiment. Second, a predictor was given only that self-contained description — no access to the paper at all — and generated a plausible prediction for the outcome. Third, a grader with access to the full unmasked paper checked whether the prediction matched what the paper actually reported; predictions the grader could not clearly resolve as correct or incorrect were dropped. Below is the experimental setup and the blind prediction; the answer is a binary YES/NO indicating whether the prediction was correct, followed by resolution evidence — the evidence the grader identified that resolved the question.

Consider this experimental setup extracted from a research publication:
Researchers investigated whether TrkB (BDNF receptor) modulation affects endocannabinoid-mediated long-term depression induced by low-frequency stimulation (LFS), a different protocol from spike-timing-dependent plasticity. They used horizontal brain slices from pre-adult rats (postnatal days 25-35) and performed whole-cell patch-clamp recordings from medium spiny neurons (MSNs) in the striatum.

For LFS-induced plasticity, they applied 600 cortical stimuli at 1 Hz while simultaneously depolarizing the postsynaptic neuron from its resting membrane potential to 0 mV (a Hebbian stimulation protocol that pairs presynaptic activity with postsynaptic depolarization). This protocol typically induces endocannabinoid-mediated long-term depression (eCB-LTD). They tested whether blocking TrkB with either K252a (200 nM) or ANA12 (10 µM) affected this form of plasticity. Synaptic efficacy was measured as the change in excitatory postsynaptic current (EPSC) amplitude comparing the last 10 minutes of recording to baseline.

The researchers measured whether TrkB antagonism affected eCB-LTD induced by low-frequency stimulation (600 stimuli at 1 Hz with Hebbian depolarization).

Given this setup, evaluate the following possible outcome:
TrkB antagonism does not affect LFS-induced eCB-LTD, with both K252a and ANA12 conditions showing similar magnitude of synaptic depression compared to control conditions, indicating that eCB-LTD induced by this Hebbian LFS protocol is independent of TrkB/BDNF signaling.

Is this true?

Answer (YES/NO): NO